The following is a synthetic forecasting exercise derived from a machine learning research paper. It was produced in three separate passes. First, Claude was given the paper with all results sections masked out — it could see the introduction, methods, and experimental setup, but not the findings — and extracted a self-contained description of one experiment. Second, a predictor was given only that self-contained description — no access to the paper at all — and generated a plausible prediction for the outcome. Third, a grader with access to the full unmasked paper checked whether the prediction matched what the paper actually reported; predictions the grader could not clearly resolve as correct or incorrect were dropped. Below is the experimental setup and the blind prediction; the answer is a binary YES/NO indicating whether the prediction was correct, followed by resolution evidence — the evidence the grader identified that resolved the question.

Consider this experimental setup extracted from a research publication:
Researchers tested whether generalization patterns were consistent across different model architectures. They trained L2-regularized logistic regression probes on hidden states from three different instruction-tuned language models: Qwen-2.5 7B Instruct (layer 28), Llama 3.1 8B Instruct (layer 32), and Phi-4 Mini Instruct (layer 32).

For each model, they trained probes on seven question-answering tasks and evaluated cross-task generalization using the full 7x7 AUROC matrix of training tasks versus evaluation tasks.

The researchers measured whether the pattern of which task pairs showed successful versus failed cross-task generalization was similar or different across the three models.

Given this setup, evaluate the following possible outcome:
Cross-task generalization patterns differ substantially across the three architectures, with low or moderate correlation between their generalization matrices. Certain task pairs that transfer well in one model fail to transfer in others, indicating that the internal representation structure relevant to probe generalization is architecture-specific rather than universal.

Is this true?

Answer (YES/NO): NO